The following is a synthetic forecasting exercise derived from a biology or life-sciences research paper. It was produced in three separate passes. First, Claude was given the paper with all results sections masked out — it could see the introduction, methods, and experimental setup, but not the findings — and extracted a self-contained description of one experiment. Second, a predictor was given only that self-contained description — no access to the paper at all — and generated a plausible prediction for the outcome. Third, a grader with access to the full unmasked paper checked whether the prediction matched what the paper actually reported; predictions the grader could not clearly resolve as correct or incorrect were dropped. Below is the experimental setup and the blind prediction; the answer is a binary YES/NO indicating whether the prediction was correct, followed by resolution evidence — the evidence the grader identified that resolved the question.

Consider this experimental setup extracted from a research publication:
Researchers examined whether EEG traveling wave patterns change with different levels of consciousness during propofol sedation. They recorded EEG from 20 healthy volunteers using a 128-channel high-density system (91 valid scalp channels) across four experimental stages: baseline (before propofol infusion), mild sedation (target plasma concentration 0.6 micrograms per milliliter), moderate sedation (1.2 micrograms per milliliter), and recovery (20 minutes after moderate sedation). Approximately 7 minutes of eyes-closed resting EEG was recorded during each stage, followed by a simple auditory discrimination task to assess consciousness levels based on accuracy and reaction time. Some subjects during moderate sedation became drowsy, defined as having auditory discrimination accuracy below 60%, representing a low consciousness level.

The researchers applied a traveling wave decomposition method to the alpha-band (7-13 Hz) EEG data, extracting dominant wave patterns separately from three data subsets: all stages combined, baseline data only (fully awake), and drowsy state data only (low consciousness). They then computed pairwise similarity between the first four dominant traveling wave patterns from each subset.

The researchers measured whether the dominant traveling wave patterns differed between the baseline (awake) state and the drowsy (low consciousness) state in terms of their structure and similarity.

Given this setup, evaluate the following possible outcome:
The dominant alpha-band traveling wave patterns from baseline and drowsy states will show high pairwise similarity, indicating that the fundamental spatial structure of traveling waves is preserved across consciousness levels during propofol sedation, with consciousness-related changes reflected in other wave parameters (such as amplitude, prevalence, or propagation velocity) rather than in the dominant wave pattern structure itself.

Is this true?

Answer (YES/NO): NO